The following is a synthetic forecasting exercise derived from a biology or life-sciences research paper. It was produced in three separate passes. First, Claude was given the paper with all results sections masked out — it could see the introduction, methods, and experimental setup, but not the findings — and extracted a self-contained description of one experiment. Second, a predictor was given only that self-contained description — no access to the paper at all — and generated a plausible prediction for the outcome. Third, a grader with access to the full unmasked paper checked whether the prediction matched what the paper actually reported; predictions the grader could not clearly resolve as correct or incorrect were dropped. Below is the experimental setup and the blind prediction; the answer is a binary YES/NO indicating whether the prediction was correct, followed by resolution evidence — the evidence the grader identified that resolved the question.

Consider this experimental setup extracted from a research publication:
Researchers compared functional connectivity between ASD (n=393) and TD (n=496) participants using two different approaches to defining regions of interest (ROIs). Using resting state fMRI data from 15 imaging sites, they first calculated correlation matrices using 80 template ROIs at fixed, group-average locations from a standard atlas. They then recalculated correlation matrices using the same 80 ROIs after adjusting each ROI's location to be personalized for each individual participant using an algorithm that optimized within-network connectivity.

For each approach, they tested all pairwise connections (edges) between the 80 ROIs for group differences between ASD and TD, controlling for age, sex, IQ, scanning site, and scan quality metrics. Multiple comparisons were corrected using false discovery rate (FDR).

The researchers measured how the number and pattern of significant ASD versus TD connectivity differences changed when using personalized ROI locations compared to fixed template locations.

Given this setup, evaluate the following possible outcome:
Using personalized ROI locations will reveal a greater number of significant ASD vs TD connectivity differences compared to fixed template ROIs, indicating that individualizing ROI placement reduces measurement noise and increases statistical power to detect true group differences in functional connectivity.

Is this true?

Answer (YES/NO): NO